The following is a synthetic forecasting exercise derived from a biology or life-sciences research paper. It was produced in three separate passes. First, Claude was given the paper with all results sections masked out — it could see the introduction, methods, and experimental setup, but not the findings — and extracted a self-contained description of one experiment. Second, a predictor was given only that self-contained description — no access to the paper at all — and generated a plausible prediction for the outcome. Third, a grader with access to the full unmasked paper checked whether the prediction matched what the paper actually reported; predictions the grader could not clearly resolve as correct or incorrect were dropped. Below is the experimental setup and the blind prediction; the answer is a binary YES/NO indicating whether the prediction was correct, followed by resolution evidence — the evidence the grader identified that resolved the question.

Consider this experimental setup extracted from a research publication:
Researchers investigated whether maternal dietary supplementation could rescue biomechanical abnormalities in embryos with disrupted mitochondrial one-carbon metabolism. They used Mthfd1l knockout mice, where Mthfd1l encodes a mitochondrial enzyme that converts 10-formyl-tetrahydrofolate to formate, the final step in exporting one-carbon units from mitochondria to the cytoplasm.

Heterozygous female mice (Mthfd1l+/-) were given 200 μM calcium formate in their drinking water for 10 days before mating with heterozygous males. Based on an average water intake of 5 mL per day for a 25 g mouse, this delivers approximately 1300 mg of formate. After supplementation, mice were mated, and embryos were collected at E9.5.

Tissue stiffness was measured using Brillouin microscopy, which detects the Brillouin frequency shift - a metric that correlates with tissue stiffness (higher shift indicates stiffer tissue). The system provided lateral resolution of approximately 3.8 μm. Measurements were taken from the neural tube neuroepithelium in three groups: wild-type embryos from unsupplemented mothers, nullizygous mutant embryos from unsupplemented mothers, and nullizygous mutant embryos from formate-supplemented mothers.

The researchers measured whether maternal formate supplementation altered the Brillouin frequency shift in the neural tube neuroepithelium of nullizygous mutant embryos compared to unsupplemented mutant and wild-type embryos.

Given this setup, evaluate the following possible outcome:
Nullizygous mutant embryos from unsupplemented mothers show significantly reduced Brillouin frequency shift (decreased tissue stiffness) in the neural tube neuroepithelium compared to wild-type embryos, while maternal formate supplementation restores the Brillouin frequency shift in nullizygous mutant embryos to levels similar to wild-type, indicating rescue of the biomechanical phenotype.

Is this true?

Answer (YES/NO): NO